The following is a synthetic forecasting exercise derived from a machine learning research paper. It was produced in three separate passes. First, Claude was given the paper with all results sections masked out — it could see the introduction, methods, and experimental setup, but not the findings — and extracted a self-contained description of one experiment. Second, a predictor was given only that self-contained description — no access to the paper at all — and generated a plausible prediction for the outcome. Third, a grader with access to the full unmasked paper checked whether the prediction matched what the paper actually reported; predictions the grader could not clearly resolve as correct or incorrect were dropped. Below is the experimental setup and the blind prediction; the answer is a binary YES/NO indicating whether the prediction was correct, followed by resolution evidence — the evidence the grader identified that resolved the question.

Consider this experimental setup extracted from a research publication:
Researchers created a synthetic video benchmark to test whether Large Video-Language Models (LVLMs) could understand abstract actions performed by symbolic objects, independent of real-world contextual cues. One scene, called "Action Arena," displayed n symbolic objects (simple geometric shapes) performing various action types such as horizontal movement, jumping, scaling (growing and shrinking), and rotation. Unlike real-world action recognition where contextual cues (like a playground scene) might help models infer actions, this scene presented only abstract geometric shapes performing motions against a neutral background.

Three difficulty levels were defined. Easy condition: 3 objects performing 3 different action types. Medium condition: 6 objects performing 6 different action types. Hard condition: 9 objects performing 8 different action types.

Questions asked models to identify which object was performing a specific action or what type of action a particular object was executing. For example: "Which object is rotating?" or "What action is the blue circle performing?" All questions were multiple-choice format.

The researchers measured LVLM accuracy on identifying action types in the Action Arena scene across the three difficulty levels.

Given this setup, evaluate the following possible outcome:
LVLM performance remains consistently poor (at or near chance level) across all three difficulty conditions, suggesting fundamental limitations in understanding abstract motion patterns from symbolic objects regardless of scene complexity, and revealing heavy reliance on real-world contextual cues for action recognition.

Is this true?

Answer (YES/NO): NO